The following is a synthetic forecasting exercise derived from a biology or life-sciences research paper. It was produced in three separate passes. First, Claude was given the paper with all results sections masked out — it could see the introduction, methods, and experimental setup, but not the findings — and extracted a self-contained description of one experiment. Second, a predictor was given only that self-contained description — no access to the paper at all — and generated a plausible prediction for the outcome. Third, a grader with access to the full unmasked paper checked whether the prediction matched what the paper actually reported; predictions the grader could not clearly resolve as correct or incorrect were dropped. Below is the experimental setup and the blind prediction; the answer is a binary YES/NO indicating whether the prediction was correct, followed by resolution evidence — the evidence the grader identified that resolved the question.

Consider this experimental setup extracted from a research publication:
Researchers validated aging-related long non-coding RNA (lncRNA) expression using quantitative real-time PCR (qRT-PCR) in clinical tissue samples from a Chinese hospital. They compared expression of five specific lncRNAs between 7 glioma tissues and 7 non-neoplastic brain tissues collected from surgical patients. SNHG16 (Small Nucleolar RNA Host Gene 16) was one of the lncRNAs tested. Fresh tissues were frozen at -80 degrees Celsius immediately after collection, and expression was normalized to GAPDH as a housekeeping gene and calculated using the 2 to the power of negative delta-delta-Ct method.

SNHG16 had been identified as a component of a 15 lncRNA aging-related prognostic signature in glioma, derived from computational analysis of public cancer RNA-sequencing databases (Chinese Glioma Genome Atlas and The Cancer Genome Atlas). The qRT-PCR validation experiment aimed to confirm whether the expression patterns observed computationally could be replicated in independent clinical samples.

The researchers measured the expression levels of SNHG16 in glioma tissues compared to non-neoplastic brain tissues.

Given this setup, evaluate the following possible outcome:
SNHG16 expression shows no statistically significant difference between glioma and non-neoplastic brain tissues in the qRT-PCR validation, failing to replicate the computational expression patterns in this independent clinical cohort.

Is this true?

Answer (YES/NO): NO